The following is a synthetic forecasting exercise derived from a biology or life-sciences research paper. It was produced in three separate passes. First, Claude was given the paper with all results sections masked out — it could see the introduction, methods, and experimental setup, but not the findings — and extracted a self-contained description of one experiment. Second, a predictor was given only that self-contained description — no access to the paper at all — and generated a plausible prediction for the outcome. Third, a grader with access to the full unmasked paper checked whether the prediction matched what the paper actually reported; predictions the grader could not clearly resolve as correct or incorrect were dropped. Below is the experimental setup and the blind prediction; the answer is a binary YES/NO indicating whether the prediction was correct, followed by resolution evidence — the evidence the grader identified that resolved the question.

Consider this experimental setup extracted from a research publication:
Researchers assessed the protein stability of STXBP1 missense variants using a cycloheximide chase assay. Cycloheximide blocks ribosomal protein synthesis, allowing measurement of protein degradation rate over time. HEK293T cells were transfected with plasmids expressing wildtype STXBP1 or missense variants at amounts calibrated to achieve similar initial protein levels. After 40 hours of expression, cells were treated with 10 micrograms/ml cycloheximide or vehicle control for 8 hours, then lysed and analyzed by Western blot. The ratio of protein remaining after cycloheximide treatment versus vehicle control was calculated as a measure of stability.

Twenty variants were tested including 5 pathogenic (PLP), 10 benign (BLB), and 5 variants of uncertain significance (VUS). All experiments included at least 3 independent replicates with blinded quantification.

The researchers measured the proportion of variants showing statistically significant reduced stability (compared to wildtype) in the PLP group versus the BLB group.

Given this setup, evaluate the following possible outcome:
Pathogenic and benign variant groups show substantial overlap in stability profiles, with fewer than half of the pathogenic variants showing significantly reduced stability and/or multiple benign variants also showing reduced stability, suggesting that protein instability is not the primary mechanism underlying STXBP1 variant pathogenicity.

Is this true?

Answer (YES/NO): NO